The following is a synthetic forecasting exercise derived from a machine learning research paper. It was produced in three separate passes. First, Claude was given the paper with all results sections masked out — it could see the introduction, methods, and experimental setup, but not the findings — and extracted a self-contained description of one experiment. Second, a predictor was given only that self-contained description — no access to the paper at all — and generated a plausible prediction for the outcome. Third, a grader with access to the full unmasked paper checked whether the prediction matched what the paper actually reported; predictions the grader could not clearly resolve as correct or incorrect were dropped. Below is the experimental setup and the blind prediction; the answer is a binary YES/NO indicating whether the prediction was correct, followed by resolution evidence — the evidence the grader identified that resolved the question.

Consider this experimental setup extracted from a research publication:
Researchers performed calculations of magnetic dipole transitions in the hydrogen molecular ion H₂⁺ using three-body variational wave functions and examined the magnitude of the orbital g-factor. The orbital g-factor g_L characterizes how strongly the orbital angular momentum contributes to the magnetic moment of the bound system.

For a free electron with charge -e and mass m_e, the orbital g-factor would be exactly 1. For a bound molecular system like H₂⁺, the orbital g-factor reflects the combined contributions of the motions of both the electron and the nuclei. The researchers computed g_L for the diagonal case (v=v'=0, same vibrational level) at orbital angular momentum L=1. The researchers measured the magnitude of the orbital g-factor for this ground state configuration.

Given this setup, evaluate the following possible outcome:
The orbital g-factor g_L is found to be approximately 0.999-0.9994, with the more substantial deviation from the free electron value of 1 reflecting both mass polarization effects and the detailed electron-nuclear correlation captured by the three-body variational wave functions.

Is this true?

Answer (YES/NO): NO